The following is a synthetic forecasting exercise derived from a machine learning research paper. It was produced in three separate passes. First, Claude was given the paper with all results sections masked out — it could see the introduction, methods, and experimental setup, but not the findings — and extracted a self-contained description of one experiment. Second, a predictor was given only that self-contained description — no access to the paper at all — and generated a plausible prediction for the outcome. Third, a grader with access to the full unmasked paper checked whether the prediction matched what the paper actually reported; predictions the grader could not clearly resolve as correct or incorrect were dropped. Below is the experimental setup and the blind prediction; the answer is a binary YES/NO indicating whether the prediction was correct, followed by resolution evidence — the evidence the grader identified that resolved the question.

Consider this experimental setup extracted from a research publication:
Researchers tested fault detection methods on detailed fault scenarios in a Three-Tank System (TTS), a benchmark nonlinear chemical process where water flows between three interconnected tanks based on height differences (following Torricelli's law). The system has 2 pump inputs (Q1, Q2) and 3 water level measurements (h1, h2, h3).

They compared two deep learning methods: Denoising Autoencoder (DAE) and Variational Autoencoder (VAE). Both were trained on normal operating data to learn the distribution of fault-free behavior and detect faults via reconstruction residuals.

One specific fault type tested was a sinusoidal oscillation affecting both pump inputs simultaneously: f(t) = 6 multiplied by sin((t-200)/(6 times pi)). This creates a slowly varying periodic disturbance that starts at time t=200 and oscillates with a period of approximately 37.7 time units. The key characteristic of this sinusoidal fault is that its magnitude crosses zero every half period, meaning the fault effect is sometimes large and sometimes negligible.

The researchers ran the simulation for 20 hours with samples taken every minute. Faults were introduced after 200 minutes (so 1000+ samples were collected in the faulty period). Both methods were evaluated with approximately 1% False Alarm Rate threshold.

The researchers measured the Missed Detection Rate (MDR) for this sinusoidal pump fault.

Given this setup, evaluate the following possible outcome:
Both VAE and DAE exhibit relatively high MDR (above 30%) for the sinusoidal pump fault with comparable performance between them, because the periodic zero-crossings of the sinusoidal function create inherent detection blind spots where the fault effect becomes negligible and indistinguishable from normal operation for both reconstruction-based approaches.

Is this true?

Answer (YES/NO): NO